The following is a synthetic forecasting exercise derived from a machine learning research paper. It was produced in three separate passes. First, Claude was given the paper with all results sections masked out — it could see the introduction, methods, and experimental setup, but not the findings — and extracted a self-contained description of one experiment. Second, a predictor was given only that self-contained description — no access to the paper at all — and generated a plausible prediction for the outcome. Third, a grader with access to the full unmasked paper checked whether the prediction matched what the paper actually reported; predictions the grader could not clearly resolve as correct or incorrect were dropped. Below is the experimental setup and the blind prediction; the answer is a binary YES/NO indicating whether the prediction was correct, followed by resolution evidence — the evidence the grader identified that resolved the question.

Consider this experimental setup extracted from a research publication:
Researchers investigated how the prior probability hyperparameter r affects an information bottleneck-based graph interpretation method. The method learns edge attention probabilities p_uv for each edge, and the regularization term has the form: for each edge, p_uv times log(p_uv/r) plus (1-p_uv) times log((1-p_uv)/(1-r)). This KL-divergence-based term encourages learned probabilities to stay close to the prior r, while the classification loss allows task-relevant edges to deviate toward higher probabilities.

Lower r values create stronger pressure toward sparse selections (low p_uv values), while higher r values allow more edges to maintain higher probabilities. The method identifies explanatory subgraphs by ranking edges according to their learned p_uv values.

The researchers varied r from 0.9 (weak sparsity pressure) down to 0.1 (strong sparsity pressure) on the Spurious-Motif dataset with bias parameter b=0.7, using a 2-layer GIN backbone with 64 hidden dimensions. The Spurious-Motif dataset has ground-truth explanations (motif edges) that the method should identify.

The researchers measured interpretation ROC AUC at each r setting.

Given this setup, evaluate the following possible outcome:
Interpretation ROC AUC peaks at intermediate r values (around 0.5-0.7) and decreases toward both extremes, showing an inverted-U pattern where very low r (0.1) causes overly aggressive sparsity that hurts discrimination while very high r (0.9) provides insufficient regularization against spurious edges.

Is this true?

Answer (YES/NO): NO